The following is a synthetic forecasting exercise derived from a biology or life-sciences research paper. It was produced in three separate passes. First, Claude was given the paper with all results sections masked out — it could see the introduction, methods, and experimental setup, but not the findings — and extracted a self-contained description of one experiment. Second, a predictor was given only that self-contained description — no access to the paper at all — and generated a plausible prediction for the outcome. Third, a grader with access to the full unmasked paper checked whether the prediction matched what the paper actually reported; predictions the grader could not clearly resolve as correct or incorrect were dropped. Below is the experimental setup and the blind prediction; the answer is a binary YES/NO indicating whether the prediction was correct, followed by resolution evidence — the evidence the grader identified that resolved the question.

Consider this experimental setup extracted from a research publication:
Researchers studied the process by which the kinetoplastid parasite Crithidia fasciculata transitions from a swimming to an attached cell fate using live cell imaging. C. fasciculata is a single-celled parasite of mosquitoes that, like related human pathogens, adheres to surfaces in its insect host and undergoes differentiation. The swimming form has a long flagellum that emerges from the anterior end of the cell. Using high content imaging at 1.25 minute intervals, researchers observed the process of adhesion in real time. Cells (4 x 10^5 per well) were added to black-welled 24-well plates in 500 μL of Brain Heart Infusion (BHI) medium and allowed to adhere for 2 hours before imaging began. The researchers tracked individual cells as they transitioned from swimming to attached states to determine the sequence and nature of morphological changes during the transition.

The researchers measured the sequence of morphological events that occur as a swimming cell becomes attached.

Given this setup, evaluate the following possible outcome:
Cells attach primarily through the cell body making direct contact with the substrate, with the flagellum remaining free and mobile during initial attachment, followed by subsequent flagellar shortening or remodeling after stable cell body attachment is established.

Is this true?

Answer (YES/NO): NO